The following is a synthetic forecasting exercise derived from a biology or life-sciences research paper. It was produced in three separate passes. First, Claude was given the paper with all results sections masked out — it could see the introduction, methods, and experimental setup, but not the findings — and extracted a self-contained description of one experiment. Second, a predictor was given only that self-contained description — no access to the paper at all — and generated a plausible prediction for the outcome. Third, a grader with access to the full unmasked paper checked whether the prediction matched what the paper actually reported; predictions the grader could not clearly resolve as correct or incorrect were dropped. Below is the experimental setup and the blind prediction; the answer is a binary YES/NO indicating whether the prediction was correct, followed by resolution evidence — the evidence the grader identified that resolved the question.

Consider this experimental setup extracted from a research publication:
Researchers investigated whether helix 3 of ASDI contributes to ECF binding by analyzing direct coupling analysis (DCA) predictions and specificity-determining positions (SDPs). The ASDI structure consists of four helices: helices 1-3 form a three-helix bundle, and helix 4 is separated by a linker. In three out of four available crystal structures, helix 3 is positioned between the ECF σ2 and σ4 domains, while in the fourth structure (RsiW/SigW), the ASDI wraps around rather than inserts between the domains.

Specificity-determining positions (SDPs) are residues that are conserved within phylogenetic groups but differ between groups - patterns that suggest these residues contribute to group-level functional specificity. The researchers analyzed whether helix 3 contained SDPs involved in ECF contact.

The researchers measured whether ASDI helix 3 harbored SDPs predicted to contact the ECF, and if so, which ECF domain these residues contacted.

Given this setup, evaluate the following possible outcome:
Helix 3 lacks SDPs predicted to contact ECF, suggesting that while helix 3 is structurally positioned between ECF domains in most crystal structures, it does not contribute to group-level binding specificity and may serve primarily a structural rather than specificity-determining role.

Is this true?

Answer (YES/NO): NO